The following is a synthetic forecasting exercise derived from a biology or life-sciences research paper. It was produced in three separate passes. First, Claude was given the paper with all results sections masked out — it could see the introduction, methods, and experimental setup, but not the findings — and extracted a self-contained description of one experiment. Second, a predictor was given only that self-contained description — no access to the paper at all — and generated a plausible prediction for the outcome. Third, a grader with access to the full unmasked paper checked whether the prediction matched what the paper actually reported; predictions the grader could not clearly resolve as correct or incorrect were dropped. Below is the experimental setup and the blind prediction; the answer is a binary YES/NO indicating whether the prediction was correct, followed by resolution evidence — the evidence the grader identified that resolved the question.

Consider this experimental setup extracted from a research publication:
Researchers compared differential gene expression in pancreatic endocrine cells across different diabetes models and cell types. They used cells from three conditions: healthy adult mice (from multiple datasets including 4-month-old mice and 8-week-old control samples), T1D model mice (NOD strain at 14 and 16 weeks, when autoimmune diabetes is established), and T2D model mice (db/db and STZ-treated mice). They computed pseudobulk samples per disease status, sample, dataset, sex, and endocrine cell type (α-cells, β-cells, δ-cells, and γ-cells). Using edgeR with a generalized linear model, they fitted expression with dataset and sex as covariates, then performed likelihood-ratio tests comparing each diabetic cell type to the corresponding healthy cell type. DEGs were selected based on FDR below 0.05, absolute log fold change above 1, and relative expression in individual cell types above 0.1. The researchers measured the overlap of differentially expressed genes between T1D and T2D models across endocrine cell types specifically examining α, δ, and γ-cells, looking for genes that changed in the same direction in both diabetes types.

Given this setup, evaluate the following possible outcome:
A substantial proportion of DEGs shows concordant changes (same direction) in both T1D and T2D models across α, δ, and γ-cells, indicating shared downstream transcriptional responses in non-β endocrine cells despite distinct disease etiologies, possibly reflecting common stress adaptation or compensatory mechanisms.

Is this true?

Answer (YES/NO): YES